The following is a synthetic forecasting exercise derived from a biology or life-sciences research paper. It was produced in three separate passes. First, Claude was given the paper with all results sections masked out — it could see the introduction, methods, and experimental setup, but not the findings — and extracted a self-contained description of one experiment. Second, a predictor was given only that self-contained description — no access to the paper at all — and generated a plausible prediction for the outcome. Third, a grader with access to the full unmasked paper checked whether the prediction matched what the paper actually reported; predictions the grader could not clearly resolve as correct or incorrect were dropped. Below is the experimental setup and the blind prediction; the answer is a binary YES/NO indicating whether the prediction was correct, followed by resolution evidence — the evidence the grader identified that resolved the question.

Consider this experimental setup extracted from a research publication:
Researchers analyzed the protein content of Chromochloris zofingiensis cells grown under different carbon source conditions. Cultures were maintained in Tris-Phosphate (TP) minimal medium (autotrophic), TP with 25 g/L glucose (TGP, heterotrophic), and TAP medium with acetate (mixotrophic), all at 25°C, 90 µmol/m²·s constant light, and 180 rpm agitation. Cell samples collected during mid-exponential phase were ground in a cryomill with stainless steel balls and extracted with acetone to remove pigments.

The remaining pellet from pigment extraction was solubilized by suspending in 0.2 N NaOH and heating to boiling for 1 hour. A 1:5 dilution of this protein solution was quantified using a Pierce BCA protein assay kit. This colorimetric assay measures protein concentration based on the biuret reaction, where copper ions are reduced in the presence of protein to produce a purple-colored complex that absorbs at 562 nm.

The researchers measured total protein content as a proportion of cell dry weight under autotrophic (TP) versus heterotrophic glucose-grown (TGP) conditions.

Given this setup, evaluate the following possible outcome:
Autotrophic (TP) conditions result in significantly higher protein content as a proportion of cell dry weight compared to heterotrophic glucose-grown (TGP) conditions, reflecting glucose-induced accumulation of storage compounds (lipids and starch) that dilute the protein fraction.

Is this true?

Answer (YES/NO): YES